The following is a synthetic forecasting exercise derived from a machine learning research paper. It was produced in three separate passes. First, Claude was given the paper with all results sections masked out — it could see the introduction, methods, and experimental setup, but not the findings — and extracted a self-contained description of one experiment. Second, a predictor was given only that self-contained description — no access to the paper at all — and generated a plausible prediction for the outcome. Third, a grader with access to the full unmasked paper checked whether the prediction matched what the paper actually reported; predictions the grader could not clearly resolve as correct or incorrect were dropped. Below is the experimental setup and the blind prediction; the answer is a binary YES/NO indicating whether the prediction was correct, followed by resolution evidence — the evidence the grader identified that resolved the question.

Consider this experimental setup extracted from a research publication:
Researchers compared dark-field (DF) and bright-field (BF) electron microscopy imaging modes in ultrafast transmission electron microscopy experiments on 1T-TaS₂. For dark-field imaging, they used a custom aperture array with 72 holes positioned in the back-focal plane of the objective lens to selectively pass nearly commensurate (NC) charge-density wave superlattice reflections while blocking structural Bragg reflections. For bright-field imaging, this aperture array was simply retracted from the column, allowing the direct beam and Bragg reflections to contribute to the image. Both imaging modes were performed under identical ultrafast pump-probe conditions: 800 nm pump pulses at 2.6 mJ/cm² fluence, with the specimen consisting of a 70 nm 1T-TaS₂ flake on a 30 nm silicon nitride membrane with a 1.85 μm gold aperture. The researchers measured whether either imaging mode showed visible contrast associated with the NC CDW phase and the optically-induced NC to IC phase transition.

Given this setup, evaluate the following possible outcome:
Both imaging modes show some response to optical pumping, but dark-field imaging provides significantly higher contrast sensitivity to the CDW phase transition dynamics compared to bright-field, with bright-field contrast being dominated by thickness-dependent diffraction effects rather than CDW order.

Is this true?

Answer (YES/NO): NO